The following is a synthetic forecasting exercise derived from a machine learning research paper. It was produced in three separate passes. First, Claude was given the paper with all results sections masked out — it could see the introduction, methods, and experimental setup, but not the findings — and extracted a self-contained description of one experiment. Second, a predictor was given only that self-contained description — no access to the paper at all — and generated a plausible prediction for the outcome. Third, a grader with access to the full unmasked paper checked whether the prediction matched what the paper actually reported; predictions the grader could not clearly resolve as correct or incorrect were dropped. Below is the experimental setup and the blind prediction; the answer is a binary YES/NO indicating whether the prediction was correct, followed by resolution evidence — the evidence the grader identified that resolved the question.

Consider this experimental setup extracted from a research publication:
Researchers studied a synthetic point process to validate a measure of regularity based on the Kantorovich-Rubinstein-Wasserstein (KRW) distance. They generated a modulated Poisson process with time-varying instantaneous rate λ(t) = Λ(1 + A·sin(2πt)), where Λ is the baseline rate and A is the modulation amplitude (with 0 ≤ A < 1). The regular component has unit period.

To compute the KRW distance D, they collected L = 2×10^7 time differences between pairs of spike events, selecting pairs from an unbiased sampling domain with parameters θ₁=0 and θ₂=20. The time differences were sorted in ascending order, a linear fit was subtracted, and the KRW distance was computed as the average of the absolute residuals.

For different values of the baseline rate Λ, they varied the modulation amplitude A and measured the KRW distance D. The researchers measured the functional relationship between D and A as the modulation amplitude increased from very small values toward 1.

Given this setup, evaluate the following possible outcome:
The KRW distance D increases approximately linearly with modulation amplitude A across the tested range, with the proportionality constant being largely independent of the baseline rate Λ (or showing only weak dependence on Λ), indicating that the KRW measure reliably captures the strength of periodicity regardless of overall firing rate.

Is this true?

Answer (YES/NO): NO